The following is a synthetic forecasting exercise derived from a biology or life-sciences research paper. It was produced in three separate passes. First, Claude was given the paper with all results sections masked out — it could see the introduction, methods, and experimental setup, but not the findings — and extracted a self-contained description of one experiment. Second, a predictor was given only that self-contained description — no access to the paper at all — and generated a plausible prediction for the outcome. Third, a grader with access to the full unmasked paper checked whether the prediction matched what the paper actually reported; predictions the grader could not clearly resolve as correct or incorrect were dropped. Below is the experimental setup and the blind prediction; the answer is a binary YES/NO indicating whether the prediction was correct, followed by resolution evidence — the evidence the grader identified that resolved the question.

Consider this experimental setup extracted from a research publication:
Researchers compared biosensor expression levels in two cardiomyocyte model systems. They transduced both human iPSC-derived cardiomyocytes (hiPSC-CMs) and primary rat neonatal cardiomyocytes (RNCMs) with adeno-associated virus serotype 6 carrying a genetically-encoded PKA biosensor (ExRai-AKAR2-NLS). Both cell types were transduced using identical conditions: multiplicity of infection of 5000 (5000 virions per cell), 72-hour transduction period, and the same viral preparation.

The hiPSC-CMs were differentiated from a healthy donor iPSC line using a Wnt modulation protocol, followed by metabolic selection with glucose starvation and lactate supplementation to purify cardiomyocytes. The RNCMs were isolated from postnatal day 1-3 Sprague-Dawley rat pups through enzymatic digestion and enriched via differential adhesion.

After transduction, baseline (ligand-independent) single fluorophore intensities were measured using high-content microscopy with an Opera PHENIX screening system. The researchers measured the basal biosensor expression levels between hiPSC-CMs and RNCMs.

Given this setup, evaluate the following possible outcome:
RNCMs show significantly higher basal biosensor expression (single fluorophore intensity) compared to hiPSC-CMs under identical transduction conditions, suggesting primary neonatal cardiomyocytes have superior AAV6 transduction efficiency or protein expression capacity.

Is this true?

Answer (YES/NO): NO